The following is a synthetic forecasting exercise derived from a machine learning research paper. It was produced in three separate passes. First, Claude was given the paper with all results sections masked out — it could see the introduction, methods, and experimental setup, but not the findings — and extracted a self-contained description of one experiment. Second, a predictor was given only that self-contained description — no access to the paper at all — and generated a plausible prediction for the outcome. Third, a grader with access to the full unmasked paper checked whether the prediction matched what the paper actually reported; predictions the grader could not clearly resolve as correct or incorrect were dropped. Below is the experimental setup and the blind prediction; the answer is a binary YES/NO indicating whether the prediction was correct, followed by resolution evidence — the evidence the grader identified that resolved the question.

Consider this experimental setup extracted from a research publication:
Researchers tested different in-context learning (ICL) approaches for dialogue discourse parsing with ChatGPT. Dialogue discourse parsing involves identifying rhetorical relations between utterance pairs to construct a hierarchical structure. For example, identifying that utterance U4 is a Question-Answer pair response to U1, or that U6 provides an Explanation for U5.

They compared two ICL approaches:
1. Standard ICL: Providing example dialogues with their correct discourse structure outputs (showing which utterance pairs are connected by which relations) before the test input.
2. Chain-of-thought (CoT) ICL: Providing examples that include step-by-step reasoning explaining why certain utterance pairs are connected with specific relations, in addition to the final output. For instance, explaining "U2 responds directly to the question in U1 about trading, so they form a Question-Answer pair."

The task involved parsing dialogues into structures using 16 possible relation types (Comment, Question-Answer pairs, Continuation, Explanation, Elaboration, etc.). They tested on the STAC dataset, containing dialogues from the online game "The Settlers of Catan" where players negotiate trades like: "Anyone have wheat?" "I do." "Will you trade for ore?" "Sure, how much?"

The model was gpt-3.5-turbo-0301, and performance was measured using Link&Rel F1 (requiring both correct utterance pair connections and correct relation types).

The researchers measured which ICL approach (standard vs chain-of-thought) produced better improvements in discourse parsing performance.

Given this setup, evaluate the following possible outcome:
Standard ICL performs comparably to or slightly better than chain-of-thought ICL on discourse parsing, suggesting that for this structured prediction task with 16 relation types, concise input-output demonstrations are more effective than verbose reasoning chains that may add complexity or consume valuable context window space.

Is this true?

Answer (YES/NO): NO